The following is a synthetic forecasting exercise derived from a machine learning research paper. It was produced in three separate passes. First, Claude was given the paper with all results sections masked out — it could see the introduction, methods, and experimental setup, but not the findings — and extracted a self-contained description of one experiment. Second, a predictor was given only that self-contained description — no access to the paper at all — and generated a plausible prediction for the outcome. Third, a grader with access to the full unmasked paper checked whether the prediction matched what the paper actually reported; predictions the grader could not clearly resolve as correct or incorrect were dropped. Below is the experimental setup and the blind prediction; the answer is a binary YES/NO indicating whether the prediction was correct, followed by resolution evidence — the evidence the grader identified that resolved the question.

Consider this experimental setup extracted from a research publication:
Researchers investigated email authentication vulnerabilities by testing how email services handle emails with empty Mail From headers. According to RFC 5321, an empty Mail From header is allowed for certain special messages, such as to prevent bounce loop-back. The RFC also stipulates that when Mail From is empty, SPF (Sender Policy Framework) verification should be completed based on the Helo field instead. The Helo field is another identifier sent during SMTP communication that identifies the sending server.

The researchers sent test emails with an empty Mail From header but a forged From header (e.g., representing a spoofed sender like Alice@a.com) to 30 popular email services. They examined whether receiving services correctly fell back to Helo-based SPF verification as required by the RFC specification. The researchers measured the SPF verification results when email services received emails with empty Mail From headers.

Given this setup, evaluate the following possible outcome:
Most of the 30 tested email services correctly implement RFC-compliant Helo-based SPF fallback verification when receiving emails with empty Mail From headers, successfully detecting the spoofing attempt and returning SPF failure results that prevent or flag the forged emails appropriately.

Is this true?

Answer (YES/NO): NO